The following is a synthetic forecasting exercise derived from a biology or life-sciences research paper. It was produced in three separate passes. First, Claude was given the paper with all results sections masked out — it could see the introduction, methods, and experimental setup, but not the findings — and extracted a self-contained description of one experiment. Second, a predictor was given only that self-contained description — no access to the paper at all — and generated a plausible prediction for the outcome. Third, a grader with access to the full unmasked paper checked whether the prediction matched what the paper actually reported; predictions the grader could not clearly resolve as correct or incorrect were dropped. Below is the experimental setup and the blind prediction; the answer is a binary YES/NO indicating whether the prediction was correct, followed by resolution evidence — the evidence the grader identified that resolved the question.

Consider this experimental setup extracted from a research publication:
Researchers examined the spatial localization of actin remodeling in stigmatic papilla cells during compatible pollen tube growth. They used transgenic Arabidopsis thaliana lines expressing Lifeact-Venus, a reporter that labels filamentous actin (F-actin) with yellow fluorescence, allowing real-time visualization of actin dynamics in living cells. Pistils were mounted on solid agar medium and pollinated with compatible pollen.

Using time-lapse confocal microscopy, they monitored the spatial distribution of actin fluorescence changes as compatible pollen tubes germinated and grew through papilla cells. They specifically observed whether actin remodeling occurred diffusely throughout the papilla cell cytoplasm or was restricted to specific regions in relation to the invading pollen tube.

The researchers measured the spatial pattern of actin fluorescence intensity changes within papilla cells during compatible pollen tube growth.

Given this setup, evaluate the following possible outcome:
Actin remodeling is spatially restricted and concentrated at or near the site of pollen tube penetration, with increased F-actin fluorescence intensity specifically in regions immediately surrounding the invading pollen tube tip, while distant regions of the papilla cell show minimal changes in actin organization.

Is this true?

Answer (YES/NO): YES